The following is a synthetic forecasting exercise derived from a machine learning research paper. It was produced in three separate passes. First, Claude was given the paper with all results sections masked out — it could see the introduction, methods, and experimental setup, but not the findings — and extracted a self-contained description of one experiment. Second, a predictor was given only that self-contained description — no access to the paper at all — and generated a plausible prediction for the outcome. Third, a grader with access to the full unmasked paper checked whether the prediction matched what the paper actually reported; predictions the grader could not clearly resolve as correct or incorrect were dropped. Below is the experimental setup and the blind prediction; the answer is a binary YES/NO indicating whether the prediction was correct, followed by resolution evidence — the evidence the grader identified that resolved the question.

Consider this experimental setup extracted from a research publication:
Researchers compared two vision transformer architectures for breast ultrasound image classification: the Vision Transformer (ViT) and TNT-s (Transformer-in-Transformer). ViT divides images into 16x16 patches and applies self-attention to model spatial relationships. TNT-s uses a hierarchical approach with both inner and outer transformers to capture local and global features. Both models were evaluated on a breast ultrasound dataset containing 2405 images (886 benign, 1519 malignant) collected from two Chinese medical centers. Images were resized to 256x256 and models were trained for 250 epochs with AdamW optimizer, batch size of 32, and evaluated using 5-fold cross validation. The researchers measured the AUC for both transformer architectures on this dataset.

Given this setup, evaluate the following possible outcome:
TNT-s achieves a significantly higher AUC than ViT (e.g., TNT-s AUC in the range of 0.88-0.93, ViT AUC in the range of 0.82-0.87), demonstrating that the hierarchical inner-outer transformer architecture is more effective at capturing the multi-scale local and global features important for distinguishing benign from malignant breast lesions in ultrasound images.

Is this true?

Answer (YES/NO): NO